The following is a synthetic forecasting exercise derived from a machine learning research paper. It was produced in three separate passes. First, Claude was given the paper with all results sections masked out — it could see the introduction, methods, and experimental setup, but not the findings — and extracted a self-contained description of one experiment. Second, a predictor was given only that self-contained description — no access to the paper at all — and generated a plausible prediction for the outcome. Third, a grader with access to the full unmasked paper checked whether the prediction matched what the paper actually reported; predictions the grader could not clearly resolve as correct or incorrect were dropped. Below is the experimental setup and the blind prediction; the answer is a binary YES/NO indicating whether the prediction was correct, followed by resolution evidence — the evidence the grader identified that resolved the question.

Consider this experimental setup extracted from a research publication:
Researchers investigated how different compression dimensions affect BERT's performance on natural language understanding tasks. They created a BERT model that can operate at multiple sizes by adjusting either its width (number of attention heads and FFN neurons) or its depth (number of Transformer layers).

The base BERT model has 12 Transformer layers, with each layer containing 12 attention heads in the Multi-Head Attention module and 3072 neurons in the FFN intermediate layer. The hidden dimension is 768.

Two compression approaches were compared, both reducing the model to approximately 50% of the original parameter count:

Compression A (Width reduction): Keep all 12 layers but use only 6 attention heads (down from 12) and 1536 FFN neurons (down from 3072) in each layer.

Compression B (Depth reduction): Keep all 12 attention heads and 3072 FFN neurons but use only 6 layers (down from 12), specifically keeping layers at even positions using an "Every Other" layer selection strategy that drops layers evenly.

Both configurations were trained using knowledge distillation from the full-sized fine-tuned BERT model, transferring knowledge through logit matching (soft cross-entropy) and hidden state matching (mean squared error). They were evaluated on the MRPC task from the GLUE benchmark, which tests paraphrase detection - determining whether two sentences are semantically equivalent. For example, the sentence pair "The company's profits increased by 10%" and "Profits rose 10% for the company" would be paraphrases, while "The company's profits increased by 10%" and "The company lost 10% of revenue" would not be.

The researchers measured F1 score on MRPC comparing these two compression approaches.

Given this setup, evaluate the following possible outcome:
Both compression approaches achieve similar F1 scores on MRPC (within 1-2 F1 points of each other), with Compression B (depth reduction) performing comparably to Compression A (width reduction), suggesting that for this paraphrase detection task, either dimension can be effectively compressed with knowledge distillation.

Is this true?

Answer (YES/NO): YES